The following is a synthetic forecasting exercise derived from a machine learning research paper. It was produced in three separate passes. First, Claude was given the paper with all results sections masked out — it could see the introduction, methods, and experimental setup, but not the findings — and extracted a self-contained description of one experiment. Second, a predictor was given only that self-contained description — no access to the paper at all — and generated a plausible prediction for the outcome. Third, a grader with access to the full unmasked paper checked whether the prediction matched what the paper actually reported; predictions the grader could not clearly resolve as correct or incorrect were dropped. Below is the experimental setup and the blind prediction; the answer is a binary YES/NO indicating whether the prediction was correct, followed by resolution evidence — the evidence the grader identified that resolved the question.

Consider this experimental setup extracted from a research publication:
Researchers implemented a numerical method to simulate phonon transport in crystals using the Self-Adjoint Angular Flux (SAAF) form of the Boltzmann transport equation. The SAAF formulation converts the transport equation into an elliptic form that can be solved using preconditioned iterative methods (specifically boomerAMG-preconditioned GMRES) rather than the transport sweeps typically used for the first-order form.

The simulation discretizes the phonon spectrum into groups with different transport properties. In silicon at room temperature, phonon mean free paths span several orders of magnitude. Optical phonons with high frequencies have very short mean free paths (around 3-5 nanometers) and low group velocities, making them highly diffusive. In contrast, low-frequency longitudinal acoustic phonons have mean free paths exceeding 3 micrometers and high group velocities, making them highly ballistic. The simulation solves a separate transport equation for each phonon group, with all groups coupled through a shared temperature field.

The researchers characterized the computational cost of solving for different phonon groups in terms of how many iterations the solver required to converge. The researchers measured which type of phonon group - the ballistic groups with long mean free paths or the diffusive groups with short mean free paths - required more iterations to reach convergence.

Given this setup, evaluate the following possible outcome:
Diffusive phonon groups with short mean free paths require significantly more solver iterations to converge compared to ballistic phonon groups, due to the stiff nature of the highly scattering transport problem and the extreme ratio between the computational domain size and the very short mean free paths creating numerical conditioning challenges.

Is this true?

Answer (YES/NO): YES